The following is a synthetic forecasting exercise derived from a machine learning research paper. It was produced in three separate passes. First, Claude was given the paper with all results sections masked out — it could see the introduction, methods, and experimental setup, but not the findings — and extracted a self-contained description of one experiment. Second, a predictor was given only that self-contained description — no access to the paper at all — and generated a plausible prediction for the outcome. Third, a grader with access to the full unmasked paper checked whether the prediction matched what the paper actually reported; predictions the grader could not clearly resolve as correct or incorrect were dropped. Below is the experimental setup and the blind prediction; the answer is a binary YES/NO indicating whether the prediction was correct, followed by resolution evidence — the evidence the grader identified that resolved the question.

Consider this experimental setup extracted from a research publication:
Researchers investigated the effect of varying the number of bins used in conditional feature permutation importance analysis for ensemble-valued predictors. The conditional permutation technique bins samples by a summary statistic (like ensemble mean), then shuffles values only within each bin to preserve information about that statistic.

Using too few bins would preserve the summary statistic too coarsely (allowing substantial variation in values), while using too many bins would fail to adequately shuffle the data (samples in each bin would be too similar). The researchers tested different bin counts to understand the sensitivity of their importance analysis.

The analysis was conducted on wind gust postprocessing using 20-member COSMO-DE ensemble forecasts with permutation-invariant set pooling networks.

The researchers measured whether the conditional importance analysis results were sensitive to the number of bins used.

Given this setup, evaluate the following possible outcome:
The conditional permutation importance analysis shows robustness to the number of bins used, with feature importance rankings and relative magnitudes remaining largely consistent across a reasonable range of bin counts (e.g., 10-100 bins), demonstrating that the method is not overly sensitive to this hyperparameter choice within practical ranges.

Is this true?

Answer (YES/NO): YES